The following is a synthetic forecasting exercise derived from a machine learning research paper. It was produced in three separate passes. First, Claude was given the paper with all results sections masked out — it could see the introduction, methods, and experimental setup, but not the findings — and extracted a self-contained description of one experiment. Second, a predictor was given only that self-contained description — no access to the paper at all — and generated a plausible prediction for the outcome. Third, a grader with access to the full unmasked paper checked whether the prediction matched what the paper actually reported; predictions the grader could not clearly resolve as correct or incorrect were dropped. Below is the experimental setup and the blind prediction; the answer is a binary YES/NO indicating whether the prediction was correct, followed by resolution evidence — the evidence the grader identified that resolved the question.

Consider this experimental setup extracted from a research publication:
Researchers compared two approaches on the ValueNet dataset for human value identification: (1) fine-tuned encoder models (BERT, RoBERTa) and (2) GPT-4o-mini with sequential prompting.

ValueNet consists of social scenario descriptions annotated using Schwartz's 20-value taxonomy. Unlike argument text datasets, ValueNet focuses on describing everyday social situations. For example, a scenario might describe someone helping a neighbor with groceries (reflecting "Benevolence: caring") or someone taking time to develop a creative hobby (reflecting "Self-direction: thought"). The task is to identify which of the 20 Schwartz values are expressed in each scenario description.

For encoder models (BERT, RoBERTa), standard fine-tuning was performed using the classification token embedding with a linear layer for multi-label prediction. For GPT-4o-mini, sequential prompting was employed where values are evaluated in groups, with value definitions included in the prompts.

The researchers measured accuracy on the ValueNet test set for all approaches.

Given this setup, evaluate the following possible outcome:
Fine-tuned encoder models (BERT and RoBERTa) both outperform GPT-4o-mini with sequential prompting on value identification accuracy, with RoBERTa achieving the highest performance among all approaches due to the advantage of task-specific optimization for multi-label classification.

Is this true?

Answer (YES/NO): NO